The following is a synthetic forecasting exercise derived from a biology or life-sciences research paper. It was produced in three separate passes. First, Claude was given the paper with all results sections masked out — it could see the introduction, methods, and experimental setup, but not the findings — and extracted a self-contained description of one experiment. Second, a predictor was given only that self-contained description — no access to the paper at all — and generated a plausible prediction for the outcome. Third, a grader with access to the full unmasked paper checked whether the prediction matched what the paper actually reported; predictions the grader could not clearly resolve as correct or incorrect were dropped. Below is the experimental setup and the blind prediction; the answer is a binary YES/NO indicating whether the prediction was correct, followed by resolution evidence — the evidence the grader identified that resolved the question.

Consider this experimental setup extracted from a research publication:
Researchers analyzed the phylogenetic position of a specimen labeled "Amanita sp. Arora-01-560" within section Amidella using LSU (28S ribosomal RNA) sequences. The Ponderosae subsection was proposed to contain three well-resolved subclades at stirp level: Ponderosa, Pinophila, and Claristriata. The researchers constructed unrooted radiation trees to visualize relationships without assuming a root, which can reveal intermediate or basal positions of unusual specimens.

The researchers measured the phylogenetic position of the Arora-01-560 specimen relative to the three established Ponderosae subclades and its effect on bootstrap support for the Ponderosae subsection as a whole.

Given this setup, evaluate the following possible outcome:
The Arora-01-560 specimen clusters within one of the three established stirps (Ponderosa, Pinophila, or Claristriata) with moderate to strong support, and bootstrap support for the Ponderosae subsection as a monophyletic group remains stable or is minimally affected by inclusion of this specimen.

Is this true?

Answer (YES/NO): NO